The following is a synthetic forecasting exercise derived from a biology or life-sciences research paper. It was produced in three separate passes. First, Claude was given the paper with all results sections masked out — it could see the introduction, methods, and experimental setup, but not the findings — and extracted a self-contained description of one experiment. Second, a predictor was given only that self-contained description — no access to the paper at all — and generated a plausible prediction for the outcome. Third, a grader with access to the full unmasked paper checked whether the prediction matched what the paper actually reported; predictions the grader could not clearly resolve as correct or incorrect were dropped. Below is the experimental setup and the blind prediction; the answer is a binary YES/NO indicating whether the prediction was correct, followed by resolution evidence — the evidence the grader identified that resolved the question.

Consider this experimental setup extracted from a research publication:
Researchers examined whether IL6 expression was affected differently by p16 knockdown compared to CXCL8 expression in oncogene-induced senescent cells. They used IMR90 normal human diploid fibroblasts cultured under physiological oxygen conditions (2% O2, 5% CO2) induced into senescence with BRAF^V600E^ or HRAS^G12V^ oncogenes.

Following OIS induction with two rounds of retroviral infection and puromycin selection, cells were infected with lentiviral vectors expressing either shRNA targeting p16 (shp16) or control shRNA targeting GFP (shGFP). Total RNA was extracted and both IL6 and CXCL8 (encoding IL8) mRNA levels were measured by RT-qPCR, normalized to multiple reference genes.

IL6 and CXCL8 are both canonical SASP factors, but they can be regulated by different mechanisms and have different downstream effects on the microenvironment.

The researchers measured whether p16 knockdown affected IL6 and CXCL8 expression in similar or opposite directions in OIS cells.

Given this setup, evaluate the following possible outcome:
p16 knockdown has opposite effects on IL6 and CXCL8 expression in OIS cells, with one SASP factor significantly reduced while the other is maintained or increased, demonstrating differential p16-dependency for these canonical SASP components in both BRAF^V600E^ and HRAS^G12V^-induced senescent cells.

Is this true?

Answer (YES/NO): NO